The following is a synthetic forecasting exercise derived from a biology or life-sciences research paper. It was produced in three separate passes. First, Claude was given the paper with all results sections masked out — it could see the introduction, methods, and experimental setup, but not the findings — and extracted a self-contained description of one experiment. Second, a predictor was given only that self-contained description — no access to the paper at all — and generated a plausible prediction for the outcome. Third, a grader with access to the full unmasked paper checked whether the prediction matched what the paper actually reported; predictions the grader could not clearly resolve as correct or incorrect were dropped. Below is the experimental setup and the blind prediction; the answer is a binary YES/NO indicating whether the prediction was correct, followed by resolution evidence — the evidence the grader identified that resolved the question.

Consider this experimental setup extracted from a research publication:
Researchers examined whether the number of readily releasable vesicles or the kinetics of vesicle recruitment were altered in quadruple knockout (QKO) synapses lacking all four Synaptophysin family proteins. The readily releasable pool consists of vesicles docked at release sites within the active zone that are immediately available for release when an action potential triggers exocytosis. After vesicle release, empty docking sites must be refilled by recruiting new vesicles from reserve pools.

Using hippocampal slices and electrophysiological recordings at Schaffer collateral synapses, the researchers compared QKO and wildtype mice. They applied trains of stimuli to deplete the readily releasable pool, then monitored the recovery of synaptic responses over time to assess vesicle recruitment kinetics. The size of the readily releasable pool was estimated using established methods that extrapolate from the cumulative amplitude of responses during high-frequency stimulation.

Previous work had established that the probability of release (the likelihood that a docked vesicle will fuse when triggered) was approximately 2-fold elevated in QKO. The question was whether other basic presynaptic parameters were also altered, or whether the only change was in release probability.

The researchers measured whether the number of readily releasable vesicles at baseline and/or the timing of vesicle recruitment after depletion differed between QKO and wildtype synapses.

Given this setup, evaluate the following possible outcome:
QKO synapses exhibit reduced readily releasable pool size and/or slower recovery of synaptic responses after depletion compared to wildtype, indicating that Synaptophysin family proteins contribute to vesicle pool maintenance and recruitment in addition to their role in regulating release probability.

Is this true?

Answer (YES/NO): NO